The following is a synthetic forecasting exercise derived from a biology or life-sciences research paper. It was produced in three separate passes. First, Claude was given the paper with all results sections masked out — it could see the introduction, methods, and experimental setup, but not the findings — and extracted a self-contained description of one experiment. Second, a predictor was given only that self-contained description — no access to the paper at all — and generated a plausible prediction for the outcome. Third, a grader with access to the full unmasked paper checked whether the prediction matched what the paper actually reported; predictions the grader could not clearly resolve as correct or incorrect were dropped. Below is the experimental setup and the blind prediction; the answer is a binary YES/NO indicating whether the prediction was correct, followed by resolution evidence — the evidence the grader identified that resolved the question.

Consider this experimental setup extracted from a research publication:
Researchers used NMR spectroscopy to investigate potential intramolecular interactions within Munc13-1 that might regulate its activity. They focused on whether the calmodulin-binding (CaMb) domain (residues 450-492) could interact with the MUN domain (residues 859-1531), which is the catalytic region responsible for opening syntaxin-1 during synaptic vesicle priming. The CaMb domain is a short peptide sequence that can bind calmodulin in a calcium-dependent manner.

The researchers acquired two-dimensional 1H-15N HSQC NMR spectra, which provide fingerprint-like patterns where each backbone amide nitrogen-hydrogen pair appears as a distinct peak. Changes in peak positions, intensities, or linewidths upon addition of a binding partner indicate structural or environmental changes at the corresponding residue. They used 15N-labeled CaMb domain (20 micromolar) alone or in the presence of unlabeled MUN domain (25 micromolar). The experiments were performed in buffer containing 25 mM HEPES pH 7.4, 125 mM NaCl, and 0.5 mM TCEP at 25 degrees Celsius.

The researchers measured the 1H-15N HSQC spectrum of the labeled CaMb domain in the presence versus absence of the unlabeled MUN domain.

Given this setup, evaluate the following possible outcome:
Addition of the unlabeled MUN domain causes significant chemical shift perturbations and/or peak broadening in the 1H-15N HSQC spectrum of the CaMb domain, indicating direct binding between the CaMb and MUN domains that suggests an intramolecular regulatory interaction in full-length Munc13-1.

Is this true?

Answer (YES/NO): YES